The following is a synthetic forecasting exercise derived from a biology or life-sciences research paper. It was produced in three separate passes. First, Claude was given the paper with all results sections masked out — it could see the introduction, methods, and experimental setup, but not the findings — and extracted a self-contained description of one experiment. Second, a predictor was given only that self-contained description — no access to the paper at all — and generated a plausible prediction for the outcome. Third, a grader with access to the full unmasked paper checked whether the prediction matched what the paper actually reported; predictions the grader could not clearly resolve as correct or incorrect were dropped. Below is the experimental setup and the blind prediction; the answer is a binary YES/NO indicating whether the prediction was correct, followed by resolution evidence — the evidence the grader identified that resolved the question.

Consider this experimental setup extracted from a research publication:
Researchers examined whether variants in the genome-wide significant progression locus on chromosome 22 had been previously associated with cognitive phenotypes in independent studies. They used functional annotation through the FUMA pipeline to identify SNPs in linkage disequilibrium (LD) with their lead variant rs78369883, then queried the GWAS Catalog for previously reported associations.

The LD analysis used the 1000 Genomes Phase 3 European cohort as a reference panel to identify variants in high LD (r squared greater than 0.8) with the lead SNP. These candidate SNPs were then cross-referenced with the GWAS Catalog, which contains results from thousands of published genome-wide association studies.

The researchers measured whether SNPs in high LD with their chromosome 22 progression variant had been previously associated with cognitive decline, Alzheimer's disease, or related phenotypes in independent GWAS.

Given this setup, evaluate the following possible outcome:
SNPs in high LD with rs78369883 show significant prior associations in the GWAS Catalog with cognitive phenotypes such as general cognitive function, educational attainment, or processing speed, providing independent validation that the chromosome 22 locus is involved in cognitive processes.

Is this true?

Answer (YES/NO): YES